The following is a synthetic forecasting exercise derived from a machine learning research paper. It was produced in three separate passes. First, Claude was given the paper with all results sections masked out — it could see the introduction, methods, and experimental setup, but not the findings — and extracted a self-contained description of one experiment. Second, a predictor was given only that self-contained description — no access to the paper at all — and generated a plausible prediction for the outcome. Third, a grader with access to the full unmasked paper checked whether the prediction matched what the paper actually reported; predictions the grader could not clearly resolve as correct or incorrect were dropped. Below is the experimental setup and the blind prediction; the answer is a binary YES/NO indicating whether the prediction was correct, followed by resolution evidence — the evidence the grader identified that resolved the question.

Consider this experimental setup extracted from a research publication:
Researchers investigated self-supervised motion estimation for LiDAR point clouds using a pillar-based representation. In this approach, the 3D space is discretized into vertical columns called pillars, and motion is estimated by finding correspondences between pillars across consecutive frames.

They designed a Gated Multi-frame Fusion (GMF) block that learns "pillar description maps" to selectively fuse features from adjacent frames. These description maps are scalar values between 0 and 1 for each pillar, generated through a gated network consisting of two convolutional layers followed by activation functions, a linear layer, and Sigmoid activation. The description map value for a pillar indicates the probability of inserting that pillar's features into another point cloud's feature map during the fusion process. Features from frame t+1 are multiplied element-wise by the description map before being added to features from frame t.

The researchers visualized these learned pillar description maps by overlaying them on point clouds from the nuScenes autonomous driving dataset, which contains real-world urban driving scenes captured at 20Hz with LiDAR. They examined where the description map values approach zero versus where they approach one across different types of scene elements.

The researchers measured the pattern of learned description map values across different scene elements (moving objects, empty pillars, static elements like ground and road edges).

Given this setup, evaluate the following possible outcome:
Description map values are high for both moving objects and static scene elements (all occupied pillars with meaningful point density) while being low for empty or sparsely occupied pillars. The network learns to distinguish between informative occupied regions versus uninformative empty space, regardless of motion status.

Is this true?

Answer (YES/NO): NO